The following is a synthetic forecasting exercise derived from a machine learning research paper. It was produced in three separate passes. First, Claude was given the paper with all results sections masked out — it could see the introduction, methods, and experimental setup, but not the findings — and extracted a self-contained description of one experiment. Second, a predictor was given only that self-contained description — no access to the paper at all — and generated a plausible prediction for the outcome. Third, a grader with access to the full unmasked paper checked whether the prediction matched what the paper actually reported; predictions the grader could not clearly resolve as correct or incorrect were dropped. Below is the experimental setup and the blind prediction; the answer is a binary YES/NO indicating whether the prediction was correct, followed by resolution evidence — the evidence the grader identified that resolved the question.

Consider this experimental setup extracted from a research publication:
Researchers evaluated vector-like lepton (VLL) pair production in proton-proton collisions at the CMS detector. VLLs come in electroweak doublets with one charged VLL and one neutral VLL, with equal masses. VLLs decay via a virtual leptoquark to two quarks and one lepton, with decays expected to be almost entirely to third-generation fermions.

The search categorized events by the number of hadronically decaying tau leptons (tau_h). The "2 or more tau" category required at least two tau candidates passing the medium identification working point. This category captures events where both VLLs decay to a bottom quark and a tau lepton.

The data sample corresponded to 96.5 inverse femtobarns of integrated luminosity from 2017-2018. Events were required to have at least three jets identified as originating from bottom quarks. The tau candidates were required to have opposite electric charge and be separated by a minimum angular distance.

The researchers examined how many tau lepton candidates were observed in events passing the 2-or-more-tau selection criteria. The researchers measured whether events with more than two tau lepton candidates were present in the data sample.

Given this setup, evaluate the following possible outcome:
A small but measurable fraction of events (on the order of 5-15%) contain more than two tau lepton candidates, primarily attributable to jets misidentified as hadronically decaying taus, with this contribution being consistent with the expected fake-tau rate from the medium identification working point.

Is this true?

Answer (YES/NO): NO